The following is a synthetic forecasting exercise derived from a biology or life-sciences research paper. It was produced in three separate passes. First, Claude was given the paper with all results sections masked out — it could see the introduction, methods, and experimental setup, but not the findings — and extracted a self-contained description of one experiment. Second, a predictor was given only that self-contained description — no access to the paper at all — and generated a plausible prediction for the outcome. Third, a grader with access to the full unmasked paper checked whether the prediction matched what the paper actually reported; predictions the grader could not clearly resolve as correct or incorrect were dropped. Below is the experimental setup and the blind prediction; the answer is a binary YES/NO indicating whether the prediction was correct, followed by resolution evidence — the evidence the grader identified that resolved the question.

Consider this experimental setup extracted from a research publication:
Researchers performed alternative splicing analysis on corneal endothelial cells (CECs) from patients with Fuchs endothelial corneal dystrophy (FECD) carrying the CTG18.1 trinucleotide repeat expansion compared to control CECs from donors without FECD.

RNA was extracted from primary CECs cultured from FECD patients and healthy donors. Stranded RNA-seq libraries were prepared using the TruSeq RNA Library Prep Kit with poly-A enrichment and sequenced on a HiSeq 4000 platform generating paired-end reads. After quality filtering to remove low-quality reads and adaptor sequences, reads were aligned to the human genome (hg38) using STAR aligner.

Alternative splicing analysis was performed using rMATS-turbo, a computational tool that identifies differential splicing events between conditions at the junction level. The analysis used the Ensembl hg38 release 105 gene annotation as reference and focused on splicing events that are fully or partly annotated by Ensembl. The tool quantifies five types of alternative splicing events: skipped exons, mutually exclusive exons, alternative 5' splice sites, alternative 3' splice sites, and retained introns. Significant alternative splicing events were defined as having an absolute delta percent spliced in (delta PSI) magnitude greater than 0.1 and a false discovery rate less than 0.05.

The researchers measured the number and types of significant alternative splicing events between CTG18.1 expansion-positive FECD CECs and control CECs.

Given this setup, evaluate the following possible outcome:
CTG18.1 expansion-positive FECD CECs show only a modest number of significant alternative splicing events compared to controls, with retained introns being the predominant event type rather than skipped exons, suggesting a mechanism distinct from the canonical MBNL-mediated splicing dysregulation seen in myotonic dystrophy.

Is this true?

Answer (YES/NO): NO